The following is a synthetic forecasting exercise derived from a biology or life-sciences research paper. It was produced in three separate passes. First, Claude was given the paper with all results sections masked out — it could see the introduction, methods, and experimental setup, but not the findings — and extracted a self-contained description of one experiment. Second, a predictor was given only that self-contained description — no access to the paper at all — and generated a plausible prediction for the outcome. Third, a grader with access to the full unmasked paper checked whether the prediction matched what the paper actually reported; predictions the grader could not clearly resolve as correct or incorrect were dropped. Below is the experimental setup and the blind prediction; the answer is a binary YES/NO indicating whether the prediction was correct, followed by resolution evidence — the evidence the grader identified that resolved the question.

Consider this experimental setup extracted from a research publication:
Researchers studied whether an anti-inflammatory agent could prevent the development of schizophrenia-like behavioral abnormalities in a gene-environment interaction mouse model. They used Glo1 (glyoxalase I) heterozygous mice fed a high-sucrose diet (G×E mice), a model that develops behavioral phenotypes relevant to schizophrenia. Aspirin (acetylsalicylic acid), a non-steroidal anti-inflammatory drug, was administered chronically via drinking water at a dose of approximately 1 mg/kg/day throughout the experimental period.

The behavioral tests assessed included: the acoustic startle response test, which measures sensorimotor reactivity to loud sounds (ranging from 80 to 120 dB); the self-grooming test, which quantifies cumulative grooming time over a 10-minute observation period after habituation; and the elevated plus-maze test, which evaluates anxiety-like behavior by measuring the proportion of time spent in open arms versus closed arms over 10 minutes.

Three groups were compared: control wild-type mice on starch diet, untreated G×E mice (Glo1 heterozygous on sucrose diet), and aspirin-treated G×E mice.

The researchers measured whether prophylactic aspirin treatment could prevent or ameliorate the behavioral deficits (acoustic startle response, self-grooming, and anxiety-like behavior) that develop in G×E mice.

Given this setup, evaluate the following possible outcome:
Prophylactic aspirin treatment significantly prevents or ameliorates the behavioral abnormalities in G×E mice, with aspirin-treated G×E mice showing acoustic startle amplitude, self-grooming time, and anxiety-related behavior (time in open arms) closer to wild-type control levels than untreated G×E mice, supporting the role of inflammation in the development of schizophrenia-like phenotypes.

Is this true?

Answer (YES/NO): YES